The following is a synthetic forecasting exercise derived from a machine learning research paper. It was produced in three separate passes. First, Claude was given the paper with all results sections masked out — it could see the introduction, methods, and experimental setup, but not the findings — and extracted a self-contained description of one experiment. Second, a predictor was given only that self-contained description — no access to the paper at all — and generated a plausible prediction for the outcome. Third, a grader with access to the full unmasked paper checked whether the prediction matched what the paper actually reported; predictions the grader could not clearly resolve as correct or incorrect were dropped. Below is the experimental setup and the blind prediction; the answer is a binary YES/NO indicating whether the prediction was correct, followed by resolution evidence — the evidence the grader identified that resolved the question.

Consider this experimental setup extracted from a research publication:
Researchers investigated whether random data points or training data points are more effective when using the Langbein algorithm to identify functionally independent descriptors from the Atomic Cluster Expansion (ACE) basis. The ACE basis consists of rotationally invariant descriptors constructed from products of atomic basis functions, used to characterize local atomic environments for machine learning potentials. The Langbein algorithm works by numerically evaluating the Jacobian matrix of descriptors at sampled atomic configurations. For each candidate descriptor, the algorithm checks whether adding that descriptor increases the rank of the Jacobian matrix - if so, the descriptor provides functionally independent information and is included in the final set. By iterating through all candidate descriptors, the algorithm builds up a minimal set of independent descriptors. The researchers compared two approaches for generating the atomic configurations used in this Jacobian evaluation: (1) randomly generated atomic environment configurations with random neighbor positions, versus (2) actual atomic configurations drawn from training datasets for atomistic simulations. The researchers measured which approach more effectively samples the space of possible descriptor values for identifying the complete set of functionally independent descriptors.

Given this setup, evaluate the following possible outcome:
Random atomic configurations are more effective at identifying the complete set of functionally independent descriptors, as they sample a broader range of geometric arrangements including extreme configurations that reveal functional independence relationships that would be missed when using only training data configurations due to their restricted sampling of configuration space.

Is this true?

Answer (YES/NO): YES